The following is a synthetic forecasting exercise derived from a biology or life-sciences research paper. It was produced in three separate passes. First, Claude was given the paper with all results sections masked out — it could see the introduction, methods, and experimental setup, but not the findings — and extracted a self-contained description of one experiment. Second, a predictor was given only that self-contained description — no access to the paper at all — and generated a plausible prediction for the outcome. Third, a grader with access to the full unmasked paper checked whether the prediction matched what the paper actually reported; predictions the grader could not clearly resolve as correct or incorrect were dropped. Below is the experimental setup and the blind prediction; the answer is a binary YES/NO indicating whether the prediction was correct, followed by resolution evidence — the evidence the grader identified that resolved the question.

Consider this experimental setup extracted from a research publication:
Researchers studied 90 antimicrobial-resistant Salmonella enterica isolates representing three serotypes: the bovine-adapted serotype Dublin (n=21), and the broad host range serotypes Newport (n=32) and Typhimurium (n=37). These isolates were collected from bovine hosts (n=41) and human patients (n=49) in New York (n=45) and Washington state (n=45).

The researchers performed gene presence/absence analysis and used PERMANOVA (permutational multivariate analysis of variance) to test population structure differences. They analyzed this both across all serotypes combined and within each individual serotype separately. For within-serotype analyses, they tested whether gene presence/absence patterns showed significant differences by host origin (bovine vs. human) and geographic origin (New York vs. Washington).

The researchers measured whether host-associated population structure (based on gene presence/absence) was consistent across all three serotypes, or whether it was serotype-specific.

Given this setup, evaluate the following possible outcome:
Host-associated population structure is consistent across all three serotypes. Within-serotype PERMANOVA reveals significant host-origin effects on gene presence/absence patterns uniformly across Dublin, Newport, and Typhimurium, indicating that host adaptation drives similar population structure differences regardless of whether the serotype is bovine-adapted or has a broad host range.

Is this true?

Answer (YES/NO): YES